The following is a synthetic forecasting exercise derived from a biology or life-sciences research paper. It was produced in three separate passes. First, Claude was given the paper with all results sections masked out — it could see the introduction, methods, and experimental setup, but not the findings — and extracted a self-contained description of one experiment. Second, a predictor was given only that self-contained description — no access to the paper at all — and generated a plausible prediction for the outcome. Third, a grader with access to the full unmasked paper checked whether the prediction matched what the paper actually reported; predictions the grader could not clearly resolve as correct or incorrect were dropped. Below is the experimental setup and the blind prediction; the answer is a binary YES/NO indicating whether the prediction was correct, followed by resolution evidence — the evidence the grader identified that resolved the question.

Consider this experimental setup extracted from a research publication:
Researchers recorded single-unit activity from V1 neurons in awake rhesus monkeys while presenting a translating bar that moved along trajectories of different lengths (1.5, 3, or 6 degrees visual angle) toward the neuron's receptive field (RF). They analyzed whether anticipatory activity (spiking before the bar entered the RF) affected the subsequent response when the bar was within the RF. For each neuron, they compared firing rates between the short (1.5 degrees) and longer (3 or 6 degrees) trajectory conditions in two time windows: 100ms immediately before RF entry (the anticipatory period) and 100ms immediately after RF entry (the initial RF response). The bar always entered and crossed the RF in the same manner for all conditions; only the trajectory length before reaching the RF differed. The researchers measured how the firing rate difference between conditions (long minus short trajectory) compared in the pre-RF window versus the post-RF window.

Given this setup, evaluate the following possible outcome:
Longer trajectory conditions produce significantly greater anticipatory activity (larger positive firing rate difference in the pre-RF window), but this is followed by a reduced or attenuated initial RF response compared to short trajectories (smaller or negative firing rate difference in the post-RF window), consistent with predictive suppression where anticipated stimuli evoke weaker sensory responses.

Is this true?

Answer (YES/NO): NO